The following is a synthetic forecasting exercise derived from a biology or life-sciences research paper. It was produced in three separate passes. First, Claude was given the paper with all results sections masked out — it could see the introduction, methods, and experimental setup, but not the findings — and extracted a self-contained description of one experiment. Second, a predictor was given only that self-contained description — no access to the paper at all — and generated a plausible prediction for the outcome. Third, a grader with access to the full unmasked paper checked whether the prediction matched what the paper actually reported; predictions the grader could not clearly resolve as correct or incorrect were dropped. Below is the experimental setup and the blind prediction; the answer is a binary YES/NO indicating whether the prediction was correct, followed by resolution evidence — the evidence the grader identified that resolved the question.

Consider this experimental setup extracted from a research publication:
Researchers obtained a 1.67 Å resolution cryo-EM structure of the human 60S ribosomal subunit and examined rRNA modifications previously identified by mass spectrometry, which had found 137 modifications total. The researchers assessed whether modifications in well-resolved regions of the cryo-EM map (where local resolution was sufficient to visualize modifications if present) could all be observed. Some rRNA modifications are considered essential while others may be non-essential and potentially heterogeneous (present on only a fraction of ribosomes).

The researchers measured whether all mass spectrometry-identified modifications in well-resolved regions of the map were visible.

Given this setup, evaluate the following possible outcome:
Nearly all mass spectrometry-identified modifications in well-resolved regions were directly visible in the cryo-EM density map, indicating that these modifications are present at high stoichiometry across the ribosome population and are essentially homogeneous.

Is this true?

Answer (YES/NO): YES